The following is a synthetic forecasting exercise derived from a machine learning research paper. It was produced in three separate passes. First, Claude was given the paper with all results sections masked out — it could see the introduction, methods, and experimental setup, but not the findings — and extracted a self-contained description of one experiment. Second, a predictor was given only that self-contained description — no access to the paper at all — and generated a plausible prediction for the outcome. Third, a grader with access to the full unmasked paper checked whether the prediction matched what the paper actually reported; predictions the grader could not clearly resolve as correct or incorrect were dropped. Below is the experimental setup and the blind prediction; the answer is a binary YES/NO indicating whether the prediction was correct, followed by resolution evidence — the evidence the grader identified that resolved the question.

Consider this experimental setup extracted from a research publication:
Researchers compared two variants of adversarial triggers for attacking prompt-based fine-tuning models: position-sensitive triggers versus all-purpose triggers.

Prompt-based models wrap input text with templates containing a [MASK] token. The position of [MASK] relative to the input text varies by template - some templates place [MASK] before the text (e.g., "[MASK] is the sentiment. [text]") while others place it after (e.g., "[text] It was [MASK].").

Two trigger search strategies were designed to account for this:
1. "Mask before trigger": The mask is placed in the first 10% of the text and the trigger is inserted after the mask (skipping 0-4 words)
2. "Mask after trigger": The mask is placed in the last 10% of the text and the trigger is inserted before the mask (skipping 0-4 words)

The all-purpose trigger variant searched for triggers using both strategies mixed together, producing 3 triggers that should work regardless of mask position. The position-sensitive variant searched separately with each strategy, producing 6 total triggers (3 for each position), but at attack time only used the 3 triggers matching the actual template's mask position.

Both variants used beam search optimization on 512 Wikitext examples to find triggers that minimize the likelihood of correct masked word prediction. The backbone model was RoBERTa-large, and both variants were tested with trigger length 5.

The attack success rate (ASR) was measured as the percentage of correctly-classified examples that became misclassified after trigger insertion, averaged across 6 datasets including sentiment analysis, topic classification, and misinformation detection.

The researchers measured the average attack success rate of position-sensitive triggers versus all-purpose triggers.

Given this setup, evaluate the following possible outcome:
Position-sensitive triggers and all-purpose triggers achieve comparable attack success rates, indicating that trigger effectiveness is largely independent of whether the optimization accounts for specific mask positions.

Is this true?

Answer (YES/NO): YES